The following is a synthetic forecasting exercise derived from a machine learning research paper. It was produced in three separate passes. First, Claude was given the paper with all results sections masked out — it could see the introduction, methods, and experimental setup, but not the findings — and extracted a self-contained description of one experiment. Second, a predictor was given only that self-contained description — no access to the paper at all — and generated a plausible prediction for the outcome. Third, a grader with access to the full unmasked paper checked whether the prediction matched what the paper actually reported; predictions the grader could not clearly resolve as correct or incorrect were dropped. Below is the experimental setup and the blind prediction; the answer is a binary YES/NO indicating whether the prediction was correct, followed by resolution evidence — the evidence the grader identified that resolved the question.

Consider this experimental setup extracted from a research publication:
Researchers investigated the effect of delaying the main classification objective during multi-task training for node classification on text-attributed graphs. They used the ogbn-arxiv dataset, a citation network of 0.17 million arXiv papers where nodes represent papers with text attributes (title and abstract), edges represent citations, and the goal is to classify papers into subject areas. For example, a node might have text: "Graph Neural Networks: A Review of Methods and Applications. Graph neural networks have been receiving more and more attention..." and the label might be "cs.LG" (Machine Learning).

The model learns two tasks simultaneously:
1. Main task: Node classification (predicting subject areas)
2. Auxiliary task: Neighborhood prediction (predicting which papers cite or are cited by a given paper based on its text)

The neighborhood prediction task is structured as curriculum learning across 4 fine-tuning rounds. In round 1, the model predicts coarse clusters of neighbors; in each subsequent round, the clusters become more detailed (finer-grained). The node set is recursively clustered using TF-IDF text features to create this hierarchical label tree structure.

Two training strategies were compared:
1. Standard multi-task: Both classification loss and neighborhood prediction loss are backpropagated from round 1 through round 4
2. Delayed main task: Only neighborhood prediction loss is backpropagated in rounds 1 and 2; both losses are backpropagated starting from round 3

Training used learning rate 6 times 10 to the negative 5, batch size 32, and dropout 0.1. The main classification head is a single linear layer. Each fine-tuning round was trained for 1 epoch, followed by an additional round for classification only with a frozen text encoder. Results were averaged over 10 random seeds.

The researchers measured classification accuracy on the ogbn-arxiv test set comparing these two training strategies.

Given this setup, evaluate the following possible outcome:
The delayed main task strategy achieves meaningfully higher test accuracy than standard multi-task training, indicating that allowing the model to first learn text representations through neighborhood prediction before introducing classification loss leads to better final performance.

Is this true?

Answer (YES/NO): YES